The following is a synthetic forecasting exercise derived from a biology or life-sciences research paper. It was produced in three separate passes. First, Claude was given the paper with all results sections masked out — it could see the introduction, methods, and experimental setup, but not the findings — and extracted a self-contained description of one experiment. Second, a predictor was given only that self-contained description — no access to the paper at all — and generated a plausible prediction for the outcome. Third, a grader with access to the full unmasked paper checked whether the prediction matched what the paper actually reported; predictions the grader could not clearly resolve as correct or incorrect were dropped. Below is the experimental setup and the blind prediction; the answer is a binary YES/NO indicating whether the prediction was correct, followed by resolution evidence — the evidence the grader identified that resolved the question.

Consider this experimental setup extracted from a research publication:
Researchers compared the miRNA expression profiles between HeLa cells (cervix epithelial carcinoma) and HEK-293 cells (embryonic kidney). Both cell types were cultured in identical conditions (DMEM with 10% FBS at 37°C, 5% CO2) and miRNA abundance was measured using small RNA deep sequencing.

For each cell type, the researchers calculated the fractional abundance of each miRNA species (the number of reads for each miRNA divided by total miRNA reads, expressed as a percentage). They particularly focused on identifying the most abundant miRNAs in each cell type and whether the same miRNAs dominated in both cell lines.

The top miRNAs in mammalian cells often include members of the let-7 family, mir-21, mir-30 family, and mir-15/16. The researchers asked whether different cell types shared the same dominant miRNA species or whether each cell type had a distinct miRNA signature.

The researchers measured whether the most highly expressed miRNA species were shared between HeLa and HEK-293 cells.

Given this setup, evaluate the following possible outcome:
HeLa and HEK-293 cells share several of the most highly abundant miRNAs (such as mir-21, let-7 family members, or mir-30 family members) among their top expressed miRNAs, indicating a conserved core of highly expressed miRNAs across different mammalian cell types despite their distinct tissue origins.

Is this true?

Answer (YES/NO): NO